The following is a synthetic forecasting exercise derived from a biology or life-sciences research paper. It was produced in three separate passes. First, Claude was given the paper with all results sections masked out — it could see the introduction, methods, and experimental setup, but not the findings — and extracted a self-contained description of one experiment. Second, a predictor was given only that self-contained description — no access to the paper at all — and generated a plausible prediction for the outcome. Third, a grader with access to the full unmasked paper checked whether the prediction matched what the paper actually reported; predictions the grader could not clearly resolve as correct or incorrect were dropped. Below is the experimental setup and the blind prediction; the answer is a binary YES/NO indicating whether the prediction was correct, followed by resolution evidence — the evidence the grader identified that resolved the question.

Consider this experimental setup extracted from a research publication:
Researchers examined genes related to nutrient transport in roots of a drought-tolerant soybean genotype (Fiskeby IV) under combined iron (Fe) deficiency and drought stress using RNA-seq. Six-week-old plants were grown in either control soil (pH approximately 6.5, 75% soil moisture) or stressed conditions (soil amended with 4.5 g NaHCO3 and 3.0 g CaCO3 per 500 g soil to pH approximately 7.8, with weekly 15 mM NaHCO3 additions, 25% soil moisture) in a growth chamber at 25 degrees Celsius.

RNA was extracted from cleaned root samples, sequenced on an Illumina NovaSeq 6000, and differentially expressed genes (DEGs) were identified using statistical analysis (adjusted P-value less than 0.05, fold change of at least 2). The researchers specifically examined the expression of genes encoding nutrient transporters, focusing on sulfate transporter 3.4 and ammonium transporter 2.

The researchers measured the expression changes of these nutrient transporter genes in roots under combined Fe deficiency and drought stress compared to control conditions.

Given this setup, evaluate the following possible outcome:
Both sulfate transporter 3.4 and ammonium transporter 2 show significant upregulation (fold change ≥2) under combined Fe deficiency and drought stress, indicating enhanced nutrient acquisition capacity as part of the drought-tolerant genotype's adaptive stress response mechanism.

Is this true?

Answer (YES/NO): NO